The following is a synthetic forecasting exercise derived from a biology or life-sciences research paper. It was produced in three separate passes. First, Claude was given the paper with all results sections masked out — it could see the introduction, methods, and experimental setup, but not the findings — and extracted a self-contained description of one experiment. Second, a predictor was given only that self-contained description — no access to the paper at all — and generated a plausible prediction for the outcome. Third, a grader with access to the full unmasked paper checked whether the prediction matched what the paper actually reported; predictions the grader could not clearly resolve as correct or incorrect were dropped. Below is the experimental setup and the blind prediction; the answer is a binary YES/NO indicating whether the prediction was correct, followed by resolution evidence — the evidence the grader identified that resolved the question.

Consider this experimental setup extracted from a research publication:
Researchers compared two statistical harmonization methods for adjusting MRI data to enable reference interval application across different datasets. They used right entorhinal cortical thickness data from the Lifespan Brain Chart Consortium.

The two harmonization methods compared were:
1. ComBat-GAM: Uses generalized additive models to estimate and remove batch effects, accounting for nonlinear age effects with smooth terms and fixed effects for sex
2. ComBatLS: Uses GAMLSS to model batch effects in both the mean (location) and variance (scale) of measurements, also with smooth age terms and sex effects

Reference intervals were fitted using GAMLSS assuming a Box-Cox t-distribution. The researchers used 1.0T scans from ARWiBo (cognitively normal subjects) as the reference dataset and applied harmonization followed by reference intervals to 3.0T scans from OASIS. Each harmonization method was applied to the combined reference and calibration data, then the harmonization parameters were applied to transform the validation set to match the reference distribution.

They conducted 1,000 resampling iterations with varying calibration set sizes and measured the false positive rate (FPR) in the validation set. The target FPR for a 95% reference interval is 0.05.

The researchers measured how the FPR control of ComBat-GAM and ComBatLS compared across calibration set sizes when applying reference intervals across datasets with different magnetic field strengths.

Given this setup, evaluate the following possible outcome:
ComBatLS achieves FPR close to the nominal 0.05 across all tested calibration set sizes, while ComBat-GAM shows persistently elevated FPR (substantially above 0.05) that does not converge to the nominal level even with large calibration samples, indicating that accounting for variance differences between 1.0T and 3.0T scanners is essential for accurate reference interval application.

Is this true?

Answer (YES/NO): NO